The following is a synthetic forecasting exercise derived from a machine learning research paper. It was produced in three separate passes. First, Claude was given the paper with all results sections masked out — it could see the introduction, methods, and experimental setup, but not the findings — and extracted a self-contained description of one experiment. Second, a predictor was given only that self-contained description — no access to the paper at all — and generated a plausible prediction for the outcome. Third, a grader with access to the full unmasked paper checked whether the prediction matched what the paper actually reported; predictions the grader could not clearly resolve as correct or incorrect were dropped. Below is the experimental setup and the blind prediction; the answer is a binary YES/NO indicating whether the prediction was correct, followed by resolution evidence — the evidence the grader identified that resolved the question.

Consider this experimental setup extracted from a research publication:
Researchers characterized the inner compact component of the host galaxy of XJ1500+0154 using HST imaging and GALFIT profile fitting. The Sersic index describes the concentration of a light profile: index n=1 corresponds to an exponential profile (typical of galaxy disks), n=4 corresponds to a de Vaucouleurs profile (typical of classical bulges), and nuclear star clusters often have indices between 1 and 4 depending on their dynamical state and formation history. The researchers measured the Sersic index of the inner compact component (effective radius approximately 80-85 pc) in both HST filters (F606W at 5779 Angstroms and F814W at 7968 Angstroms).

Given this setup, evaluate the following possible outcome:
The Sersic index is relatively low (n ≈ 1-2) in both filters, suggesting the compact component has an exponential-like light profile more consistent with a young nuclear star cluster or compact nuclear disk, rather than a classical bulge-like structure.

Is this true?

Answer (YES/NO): YES